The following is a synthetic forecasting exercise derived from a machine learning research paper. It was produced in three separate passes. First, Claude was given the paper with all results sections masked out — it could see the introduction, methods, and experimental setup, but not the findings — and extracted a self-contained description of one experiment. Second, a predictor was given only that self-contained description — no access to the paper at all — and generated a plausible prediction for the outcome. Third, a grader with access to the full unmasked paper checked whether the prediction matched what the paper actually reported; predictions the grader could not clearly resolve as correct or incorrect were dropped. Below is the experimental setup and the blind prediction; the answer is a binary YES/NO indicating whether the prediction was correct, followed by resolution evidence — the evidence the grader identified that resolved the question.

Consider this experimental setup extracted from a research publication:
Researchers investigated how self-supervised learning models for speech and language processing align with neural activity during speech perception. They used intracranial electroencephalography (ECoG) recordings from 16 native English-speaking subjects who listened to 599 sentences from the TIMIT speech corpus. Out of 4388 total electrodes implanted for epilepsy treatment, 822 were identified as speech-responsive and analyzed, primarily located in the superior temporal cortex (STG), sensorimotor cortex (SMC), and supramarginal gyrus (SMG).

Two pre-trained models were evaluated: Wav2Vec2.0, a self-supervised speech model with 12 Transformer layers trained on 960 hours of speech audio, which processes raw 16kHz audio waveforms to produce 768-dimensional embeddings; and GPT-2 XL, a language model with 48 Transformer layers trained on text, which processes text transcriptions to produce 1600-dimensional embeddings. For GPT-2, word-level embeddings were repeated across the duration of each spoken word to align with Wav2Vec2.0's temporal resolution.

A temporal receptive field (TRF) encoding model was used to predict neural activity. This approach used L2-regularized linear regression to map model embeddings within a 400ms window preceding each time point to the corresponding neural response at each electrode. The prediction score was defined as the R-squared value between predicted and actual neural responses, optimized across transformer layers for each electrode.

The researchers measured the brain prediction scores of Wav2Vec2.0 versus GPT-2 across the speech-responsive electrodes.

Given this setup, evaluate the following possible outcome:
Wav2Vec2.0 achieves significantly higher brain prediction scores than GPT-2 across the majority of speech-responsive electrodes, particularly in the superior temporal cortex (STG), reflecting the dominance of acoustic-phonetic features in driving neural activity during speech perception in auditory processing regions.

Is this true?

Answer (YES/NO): NO